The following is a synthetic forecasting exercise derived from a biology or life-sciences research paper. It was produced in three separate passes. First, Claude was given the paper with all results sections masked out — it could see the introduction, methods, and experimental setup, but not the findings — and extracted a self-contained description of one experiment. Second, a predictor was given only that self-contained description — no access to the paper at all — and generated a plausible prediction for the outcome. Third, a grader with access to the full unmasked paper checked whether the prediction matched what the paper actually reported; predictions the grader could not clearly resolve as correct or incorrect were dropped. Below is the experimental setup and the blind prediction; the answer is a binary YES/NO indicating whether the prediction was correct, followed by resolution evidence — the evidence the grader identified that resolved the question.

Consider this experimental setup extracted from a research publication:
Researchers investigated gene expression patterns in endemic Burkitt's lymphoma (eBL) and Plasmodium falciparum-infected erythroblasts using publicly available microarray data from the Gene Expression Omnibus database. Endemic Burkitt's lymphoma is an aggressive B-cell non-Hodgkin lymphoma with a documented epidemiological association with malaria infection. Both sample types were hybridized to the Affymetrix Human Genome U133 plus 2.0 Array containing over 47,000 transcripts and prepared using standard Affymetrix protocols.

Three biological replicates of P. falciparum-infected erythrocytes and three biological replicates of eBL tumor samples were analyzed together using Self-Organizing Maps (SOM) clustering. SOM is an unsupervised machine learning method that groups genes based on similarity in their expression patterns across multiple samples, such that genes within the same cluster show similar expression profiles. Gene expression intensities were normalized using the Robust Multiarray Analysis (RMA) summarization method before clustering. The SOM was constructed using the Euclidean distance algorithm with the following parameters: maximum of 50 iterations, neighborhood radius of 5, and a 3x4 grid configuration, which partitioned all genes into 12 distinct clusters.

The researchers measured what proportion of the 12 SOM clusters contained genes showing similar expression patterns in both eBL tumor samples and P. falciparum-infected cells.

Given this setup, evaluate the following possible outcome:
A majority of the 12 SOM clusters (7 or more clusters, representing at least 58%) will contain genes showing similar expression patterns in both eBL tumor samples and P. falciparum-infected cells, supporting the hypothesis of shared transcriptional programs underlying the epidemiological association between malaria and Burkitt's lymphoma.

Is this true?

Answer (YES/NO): NO